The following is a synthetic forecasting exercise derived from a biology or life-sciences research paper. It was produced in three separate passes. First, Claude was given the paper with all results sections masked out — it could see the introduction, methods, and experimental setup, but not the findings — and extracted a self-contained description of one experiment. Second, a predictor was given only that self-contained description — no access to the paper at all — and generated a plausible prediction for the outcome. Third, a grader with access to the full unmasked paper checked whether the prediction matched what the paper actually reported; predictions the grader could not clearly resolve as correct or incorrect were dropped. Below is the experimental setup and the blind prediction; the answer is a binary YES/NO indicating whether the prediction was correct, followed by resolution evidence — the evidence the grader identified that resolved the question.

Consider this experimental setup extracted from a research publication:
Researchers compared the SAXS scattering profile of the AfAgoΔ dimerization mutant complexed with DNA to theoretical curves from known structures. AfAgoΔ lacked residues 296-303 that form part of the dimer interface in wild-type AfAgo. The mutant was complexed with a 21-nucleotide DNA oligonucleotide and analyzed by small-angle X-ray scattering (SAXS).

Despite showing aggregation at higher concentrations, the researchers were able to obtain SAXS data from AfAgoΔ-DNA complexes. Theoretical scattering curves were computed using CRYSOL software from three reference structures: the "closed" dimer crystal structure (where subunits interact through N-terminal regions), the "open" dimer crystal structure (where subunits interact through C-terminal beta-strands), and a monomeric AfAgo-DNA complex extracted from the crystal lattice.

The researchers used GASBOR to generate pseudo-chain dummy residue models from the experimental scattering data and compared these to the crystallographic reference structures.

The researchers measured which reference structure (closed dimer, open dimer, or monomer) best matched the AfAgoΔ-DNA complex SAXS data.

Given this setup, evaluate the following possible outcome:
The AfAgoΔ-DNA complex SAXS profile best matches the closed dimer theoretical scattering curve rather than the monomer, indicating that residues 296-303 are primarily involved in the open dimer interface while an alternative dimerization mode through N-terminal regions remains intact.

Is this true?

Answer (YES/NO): NO